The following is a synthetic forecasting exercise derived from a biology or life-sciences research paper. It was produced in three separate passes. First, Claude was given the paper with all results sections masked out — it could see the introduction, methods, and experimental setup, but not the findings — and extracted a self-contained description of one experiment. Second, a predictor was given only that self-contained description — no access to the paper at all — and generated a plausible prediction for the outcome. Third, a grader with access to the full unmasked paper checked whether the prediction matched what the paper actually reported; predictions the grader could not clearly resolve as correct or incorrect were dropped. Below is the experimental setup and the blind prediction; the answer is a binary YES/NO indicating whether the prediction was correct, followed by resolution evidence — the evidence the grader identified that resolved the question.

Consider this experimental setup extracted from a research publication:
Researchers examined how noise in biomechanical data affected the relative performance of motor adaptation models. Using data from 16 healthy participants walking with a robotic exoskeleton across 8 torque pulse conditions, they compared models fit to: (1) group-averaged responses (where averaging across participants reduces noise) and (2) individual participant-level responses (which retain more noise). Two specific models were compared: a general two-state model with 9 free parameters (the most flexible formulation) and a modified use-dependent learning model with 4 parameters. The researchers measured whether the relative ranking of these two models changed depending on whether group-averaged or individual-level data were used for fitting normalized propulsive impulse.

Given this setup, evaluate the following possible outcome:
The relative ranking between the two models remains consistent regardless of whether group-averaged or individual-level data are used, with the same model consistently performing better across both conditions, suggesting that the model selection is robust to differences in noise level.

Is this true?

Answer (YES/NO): NO